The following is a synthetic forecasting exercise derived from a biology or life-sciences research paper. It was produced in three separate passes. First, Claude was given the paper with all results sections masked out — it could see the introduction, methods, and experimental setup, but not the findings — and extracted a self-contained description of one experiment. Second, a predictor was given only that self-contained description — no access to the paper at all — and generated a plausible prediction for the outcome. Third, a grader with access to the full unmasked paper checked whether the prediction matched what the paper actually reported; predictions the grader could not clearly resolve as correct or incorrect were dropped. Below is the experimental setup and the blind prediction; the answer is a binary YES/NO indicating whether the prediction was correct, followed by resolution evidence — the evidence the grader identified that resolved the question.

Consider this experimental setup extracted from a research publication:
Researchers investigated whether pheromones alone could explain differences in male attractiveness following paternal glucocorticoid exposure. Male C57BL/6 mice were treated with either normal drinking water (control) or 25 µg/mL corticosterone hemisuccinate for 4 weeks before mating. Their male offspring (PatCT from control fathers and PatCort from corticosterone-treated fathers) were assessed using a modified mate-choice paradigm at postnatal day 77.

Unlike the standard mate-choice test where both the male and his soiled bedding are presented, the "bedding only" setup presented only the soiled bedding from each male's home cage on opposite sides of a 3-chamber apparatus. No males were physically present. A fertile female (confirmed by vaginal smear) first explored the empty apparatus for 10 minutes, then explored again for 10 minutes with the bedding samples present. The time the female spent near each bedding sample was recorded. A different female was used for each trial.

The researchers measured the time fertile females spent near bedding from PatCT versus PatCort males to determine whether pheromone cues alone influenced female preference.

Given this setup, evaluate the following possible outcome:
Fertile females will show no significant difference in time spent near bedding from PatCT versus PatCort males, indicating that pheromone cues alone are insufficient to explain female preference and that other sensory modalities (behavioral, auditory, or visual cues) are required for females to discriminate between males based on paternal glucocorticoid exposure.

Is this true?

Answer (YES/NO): YES